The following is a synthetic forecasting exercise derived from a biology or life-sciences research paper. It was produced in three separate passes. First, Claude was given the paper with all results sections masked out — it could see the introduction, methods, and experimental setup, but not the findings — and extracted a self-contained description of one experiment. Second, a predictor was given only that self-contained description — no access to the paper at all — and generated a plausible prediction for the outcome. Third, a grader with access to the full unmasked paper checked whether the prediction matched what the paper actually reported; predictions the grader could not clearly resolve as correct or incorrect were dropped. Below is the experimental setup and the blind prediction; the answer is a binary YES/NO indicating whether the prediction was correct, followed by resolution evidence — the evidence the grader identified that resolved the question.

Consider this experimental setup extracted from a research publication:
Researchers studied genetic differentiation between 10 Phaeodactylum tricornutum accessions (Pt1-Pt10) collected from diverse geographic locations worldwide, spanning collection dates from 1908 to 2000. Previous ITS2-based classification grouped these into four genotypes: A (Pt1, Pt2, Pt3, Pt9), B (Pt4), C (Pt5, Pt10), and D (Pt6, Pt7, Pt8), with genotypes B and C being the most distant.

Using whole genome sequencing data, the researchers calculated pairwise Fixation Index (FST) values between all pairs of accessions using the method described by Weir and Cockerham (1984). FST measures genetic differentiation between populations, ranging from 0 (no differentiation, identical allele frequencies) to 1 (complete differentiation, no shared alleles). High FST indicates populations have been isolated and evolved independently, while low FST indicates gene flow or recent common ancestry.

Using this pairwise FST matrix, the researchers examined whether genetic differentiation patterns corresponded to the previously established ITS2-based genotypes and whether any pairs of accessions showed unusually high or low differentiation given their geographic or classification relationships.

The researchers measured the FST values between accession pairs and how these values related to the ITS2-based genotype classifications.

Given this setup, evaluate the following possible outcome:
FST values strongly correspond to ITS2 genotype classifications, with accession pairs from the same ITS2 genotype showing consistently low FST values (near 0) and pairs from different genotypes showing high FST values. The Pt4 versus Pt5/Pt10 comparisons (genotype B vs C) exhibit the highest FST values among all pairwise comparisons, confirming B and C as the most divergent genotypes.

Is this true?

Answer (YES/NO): YES